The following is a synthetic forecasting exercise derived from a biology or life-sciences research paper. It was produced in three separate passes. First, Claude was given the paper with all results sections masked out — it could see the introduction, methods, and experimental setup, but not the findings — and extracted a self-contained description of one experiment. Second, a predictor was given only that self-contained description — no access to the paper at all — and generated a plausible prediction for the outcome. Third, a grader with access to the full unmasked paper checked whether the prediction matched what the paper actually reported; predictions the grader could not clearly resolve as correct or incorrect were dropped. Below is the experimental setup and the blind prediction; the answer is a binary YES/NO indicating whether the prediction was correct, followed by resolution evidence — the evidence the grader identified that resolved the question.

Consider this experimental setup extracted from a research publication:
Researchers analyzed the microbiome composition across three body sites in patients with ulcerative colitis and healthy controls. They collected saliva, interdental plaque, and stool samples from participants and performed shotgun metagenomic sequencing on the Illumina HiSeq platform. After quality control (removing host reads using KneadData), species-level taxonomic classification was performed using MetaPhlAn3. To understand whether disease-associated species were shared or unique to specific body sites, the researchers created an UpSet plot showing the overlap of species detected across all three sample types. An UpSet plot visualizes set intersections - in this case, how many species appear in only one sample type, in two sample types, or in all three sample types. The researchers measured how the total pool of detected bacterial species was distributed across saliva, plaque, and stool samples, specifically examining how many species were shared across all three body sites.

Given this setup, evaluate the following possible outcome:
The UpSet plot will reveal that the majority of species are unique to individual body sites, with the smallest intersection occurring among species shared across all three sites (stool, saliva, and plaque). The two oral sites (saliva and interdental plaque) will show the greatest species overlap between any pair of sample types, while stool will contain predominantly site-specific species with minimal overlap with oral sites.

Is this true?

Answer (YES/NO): YES